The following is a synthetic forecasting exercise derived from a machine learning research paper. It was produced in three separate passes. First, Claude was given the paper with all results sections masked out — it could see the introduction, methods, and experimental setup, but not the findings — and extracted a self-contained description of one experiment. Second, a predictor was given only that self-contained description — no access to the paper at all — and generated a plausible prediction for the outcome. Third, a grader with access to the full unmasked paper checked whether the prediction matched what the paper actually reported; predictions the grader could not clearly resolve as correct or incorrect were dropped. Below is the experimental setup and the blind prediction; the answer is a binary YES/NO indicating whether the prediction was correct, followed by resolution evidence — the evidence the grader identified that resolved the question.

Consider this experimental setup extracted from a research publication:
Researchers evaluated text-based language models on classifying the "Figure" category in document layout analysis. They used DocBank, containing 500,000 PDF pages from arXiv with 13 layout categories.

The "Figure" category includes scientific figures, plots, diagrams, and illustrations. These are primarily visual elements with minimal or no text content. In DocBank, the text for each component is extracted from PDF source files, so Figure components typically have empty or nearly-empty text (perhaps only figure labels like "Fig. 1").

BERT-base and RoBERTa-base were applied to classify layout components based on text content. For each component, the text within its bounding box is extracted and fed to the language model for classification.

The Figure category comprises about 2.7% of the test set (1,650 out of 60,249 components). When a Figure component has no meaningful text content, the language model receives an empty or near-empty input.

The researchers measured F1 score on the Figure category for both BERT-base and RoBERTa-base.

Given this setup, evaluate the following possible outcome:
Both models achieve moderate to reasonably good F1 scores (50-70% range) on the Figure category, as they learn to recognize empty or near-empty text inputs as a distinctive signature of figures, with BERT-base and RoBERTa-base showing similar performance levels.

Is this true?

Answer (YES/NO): NO